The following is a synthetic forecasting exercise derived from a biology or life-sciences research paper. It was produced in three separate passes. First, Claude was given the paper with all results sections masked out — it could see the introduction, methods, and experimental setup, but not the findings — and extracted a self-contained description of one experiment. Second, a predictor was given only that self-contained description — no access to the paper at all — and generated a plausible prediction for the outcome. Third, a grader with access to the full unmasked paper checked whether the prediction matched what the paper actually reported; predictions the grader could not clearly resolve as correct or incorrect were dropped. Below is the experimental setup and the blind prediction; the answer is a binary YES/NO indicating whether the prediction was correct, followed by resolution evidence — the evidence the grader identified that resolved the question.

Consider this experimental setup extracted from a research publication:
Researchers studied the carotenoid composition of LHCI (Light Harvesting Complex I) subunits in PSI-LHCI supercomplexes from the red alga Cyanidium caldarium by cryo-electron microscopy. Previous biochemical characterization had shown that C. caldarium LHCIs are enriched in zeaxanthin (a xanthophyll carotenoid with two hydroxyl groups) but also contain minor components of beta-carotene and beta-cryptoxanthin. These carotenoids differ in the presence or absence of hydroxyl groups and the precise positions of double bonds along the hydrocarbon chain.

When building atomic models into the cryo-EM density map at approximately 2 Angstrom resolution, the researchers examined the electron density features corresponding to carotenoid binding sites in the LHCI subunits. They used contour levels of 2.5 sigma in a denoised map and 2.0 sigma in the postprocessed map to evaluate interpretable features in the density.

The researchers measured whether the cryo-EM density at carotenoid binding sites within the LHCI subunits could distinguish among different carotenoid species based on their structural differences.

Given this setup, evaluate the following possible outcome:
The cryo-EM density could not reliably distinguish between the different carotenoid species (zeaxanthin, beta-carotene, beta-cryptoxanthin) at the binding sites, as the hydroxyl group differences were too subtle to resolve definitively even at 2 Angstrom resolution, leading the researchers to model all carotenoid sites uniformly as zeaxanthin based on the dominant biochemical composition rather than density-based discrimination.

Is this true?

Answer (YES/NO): YES